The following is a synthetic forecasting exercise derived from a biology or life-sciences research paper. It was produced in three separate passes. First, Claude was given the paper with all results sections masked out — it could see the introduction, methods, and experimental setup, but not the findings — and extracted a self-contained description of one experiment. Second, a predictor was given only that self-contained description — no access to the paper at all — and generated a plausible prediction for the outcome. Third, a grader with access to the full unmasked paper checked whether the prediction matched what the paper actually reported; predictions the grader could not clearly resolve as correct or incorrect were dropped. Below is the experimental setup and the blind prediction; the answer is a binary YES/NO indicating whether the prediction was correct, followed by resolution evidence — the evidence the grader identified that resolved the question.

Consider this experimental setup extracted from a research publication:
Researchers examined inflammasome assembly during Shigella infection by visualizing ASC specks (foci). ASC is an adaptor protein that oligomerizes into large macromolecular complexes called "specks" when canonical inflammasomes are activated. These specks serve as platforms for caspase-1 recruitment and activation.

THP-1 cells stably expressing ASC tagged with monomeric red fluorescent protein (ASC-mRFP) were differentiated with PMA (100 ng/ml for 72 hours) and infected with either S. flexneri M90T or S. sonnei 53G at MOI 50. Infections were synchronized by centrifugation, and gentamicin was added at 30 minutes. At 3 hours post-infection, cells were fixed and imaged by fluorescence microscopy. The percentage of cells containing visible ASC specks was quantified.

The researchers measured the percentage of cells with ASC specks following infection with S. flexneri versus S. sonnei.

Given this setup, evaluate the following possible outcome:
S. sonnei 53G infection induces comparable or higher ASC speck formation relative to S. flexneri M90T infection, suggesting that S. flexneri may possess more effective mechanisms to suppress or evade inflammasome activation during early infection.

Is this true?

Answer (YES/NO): NO